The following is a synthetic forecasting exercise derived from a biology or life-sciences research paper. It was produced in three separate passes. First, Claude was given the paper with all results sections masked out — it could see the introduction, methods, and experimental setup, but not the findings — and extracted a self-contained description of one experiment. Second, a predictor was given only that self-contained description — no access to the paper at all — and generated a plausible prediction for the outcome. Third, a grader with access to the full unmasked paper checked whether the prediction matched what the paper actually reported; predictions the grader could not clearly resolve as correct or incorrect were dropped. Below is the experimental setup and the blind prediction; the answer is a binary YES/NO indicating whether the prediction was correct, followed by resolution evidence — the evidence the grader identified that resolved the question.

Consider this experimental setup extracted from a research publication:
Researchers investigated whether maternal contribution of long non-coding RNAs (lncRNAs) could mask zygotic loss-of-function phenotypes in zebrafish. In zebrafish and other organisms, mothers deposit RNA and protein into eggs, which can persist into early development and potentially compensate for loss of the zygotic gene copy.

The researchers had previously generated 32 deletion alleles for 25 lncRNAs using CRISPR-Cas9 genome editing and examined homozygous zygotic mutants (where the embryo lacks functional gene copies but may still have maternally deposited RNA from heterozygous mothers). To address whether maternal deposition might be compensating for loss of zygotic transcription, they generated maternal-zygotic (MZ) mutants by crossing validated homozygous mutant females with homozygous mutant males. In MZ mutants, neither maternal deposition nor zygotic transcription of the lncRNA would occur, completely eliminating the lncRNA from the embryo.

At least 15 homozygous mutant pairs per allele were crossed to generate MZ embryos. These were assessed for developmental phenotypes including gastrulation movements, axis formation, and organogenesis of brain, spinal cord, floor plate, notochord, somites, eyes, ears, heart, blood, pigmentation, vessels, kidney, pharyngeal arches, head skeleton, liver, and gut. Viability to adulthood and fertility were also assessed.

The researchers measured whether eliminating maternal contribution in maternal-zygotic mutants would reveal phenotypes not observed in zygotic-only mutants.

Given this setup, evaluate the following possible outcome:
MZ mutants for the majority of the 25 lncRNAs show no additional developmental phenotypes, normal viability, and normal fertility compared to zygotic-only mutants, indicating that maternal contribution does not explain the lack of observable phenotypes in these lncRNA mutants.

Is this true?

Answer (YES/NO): YES